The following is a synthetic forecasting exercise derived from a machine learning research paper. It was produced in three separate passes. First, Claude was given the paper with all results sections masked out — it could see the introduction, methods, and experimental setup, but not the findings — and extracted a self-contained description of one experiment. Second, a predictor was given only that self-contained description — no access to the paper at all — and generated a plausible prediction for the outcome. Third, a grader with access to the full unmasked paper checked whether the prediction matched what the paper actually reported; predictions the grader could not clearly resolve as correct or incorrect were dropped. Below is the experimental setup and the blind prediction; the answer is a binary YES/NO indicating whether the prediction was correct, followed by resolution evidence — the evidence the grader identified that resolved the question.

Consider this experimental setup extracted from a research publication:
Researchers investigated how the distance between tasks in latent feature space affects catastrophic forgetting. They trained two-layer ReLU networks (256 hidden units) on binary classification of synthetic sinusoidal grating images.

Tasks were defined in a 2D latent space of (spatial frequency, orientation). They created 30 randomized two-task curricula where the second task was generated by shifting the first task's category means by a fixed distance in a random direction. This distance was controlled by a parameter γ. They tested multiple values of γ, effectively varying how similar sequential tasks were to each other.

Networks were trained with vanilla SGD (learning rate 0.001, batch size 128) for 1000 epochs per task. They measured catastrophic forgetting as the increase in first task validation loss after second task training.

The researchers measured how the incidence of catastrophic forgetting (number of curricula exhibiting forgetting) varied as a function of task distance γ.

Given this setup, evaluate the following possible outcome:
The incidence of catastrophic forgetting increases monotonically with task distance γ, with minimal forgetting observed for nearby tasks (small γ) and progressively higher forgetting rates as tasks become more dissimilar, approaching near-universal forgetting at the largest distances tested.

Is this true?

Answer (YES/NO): NO